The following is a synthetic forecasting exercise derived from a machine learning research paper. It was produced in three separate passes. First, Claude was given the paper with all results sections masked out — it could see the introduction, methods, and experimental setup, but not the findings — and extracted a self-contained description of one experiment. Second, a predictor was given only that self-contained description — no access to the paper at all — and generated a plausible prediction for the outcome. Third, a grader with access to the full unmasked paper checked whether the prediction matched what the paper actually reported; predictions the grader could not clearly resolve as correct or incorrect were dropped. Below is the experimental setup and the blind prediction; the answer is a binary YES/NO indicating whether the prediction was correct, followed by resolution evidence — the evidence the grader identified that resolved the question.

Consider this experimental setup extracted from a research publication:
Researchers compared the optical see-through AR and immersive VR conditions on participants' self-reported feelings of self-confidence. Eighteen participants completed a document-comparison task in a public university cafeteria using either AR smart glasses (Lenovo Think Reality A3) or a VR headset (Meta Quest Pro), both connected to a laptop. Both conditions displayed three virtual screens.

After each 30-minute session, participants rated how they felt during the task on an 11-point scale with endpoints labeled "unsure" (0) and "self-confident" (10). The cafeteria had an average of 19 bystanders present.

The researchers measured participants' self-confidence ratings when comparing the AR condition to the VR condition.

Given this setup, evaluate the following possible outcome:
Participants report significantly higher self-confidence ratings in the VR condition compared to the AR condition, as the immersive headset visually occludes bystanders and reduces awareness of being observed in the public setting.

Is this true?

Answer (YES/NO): NO